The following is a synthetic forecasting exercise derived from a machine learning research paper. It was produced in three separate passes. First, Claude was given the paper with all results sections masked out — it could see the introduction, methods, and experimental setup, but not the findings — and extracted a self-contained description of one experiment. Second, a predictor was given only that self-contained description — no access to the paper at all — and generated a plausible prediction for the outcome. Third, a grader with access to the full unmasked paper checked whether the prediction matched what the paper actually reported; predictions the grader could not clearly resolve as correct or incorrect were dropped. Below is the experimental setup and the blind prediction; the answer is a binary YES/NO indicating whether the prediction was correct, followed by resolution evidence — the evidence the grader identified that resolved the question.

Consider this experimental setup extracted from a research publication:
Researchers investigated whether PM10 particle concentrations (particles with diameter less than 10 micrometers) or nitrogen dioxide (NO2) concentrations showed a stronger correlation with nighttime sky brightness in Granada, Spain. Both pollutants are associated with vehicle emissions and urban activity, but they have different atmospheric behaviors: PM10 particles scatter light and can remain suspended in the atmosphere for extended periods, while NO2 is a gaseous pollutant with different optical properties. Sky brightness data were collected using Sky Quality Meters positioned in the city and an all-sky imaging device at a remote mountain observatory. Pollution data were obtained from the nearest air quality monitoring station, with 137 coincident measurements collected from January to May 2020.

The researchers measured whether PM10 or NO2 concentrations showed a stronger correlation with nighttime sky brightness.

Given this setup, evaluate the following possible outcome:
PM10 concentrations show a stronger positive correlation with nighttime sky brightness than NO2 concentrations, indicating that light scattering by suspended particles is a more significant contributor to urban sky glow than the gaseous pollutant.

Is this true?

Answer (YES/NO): YES